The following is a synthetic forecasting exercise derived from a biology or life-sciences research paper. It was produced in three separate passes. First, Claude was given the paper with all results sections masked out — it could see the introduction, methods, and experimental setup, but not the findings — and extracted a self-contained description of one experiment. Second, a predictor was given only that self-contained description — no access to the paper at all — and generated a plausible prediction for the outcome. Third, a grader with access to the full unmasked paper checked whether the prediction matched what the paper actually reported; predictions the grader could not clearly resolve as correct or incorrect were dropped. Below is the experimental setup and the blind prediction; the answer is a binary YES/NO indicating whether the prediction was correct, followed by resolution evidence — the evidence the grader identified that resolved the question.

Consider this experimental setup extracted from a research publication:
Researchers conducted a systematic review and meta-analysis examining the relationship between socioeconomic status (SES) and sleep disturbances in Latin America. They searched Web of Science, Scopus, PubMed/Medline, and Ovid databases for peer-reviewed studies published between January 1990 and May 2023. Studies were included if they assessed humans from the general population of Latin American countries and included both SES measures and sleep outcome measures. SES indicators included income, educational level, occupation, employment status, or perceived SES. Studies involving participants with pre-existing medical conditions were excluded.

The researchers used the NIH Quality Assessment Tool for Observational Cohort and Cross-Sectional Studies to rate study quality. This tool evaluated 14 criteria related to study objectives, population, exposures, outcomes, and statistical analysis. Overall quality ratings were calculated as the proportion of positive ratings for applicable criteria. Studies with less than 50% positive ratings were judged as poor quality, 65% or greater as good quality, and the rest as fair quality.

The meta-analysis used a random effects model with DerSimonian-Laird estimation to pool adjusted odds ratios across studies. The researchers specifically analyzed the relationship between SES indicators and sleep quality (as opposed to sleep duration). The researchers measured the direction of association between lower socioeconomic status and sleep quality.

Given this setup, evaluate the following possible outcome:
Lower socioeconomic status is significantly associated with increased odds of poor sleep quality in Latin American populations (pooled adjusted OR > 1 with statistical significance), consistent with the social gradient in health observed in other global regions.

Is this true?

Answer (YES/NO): YES